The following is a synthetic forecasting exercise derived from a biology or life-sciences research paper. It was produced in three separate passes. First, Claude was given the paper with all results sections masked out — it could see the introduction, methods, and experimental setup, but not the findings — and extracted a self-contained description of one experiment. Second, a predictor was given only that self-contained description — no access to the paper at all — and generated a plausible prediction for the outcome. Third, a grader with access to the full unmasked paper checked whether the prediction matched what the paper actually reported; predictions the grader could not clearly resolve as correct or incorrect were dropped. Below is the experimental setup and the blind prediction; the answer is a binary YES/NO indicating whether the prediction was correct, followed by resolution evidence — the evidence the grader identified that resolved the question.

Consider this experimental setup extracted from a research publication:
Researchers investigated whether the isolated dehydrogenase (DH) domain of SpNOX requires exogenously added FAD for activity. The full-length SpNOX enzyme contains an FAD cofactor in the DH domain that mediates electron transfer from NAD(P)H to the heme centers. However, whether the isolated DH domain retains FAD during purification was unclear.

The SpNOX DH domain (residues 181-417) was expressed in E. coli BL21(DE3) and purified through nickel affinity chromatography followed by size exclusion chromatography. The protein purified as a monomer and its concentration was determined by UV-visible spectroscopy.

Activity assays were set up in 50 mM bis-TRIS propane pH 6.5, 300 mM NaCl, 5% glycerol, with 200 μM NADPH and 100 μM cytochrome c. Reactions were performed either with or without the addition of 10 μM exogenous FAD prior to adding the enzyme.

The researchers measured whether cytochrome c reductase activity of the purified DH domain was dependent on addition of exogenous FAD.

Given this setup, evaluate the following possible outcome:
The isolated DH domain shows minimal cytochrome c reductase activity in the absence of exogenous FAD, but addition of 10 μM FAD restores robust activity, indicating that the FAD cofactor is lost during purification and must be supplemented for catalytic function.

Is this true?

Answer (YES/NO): YES